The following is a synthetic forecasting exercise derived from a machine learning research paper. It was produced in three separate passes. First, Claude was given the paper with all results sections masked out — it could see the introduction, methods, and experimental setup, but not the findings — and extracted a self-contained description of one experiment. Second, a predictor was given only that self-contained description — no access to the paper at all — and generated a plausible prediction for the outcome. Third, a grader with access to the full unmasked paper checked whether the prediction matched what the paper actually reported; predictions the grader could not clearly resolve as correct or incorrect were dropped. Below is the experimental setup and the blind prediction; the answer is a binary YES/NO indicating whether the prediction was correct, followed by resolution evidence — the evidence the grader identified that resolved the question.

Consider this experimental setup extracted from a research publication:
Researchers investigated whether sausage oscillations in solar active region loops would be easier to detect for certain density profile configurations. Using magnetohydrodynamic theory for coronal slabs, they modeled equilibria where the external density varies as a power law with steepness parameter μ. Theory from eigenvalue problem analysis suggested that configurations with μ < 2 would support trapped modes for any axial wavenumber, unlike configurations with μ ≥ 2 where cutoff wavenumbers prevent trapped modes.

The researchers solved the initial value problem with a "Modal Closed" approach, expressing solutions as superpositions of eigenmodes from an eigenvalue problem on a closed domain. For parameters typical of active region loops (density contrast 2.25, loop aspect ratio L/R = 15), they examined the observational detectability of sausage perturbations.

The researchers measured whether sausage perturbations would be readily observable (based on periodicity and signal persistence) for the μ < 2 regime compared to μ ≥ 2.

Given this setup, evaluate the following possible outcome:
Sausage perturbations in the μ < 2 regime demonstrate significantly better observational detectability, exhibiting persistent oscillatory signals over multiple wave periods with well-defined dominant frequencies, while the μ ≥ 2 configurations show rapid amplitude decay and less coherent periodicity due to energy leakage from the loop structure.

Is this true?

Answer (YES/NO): NO